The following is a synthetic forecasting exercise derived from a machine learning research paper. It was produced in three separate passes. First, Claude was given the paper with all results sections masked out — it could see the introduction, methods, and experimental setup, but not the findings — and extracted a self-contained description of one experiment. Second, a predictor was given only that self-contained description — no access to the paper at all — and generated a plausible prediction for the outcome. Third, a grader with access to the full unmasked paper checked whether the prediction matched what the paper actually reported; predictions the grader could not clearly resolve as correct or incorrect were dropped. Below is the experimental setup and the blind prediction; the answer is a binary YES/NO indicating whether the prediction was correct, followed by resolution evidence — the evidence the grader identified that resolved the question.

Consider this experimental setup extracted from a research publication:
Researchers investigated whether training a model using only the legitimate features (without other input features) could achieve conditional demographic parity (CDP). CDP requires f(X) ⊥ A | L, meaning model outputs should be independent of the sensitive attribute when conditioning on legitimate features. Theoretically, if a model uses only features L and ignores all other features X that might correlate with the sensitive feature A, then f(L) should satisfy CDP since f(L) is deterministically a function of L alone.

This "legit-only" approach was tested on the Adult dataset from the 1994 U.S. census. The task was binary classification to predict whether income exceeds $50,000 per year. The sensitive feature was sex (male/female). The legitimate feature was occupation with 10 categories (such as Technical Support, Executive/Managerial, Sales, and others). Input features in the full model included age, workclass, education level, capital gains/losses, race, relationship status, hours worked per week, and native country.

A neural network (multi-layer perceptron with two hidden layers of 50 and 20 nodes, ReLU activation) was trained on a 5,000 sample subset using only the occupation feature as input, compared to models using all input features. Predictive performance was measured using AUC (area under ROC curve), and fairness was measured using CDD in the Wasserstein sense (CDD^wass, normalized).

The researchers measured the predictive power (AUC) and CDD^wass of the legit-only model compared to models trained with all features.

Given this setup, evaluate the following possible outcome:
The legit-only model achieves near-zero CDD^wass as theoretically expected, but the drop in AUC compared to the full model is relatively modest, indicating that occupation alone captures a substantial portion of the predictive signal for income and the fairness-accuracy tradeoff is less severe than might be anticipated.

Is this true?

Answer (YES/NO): NO